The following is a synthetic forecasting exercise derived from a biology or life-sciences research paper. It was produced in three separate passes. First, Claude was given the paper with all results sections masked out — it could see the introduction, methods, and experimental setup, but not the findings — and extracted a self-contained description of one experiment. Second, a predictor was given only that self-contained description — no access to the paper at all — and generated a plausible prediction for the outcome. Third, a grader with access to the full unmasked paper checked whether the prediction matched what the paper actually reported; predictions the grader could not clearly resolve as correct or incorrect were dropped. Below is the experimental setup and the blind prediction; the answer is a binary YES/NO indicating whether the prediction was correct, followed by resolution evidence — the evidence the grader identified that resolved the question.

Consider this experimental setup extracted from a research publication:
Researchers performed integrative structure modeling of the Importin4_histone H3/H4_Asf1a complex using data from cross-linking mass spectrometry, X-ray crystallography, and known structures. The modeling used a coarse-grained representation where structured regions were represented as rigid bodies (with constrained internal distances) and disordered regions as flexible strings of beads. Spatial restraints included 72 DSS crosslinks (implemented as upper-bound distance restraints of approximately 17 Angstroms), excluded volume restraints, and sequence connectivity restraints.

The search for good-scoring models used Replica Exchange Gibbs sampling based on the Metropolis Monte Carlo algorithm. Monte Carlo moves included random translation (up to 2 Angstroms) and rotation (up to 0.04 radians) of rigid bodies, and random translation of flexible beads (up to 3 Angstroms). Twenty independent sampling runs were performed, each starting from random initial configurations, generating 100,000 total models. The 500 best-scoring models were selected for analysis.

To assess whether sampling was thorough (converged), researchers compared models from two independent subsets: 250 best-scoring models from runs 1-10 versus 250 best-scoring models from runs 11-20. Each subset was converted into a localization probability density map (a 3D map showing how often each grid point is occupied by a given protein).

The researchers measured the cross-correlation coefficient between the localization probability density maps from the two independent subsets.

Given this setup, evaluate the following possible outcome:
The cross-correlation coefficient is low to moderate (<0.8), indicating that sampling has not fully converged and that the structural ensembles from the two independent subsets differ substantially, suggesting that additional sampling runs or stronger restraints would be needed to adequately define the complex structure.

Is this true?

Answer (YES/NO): NO